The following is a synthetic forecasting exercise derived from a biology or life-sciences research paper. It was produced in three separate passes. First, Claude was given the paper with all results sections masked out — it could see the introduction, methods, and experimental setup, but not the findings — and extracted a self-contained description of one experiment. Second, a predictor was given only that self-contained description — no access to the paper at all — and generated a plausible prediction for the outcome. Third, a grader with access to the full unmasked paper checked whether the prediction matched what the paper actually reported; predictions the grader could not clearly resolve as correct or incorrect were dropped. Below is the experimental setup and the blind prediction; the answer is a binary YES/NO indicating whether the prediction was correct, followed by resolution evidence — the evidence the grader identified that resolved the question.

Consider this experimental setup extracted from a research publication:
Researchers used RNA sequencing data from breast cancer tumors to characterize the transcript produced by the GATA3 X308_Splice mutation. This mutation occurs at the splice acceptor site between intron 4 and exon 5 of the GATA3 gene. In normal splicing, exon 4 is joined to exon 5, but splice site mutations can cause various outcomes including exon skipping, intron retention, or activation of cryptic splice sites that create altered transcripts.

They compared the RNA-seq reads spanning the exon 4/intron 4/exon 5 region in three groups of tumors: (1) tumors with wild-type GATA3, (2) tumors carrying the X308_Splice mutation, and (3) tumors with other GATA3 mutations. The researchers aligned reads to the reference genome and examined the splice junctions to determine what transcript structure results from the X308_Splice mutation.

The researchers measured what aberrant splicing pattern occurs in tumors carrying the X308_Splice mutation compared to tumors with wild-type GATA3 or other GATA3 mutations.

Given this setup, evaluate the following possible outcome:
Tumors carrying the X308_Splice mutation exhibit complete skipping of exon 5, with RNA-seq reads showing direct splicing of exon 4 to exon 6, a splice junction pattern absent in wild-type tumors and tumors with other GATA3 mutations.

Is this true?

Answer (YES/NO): NO